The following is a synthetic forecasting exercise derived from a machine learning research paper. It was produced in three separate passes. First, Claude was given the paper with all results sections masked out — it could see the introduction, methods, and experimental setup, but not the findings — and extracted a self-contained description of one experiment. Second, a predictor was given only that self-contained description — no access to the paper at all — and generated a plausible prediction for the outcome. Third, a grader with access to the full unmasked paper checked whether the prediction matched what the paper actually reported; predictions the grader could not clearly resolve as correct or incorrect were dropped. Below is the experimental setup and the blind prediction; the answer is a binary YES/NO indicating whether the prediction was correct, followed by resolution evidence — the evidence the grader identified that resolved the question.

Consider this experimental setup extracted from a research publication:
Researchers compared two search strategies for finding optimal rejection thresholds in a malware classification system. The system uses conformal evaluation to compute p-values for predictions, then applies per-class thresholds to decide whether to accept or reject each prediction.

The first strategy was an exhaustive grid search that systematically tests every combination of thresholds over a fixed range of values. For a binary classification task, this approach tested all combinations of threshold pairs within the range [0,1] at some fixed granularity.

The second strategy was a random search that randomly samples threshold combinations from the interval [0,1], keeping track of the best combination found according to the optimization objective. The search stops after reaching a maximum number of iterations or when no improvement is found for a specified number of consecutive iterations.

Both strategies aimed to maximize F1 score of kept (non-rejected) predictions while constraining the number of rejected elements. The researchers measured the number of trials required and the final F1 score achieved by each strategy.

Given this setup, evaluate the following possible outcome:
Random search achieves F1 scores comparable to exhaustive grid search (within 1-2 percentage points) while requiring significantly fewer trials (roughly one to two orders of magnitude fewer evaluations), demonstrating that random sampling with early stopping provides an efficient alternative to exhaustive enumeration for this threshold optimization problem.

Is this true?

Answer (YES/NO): YES